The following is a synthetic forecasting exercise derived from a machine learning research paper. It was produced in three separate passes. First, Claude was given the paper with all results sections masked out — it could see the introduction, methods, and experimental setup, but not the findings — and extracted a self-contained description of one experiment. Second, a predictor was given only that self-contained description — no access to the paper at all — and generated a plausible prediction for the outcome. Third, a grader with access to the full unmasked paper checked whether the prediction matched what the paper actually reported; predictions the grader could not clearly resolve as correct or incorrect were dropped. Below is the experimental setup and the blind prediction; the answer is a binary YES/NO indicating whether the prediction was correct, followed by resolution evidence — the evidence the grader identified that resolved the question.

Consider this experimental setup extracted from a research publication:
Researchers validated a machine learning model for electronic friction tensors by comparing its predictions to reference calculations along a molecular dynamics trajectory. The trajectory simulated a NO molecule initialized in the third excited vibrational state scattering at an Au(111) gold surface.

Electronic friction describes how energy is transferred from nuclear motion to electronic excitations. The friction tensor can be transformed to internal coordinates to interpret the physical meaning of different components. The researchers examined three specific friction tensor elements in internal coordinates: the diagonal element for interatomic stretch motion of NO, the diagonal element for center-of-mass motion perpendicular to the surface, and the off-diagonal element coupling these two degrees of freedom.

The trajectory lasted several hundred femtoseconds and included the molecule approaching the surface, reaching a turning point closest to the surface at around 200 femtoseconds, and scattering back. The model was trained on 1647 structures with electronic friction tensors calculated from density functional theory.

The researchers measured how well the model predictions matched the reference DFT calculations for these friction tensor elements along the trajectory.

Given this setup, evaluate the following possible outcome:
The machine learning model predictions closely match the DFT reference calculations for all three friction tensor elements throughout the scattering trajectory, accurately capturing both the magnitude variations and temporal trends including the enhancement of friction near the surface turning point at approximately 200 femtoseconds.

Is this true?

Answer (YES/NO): YES